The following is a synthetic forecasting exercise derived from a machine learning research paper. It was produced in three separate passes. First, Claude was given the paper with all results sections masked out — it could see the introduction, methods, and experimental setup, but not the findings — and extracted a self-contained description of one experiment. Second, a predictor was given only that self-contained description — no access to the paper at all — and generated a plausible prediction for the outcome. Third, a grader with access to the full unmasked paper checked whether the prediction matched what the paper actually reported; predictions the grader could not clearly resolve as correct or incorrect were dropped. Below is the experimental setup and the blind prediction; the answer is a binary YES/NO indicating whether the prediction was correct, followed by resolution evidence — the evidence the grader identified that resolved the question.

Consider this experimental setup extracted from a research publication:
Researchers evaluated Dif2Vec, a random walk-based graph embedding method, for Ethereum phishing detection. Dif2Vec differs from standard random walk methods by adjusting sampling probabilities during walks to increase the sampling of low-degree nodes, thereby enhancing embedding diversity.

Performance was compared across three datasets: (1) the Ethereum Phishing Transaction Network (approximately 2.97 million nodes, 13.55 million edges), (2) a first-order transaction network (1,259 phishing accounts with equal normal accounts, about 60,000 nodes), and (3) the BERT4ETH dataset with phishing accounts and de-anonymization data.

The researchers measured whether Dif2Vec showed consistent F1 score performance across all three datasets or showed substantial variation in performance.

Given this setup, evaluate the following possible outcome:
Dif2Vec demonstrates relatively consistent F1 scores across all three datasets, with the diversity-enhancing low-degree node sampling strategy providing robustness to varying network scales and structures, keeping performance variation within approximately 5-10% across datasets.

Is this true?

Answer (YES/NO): YES